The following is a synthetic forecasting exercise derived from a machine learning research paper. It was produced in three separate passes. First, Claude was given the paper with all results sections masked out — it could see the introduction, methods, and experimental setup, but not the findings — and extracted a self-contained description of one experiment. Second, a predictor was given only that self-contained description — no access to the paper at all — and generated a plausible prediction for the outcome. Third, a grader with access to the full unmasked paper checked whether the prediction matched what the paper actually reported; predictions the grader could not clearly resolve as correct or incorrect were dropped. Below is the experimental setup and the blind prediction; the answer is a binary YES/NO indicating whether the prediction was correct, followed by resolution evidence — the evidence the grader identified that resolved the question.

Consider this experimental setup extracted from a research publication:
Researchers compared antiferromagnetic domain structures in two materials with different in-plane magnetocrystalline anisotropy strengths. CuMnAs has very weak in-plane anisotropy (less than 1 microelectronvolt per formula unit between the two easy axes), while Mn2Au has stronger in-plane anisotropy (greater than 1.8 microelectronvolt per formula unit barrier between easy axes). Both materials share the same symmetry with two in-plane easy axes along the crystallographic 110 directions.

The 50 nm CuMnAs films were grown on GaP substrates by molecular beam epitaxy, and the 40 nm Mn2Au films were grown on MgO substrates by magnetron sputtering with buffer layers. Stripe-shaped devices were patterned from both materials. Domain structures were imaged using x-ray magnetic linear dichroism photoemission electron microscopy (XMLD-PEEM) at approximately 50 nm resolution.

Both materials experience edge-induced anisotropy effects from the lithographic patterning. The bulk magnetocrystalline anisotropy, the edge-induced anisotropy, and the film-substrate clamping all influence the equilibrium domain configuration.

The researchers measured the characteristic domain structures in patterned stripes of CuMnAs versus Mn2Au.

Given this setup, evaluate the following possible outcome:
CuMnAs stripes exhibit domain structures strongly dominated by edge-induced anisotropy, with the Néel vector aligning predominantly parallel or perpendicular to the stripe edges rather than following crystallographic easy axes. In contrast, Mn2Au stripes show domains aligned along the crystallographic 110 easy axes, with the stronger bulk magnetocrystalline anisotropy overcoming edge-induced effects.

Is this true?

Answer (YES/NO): NO